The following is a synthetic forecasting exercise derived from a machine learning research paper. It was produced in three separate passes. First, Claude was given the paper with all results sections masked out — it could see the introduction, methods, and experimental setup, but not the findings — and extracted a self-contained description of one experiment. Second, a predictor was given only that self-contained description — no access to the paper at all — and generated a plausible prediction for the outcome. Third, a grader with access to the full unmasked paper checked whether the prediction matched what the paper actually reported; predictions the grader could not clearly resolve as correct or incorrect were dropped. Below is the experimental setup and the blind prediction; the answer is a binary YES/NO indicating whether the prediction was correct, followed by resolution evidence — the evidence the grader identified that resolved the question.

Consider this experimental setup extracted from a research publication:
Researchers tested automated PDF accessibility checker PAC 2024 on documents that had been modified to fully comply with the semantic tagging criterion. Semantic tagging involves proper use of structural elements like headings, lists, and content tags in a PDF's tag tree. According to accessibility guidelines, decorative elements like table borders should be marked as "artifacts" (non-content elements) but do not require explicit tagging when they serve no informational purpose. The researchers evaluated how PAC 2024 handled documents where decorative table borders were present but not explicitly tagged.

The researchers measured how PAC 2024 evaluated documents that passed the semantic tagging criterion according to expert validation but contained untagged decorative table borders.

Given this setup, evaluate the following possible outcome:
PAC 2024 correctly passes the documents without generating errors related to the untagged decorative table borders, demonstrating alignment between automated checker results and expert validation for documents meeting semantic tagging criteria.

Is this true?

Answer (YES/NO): NO